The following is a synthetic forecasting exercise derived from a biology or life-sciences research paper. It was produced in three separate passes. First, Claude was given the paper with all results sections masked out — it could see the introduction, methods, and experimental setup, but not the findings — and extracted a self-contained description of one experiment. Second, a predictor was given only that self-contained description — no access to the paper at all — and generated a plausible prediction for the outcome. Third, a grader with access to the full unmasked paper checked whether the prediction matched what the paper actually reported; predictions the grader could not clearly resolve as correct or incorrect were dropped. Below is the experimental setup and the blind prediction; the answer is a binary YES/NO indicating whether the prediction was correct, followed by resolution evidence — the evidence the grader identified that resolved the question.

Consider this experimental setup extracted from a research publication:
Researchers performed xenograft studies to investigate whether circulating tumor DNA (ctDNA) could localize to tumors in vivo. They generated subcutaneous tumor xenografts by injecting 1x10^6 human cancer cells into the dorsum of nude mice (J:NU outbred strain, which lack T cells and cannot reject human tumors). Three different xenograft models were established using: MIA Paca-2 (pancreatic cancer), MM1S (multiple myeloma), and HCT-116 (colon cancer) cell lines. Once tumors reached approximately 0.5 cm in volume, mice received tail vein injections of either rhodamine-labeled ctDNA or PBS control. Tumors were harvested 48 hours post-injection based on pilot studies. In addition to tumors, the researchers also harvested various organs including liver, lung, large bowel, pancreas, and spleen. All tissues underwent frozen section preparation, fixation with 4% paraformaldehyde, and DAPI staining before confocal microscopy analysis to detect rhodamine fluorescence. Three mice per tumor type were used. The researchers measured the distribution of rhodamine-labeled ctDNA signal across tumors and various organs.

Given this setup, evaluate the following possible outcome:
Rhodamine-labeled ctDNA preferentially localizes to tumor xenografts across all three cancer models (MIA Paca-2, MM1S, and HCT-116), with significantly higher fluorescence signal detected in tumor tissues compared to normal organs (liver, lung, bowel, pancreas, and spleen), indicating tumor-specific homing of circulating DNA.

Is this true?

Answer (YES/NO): YES